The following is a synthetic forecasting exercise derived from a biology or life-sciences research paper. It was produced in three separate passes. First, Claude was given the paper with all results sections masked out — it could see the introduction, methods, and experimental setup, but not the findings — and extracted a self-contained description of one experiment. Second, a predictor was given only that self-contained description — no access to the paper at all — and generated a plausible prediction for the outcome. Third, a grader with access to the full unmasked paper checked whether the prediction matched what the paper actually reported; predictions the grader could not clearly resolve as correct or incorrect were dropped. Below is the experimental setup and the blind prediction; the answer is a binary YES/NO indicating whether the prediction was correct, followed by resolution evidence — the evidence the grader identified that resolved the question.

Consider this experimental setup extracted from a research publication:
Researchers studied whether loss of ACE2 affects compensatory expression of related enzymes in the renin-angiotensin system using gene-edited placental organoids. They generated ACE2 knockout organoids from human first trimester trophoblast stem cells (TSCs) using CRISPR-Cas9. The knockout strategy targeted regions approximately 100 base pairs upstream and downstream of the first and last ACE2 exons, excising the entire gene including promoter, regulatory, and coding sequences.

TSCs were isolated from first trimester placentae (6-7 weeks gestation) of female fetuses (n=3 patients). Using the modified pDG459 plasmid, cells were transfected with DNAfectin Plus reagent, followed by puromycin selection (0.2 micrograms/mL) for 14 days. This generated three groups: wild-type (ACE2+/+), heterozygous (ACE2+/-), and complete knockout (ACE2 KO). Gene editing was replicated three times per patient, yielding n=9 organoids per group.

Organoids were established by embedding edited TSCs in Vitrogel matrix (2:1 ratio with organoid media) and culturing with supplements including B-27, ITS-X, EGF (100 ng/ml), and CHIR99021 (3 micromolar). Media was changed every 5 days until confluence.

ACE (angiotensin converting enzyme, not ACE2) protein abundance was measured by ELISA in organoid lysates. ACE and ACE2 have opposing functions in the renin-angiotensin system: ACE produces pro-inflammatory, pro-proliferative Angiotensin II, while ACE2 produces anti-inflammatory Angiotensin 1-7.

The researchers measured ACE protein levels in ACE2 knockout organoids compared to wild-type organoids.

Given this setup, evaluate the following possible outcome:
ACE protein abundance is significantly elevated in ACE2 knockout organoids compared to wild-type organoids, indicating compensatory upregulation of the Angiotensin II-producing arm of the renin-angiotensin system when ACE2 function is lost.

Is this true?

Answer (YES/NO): NO